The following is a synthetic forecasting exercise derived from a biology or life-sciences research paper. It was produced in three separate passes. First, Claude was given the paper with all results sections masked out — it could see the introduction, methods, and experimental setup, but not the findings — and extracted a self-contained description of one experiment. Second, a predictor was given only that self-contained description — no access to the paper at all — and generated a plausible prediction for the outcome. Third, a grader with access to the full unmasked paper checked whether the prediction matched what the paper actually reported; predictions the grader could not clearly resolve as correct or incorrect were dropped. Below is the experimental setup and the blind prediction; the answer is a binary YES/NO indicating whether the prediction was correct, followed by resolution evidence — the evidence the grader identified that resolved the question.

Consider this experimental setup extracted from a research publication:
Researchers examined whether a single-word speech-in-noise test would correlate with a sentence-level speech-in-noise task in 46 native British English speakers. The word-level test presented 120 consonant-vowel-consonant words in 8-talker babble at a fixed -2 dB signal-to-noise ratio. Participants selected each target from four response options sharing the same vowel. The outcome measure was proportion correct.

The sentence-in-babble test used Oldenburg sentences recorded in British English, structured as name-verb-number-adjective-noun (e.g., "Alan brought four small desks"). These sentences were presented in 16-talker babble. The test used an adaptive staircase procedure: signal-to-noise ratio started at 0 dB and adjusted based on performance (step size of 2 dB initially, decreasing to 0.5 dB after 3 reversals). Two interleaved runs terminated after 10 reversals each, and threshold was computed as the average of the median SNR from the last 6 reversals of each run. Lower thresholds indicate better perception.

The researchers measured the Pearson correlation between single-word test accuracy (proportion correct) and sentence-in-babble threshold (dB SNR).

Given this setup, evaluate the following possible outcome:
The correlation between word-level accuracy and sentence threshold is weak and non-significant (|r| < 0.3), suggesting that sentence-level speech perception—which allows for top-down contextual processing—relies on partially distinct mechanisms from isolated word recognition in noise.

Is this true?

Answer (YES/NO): NO